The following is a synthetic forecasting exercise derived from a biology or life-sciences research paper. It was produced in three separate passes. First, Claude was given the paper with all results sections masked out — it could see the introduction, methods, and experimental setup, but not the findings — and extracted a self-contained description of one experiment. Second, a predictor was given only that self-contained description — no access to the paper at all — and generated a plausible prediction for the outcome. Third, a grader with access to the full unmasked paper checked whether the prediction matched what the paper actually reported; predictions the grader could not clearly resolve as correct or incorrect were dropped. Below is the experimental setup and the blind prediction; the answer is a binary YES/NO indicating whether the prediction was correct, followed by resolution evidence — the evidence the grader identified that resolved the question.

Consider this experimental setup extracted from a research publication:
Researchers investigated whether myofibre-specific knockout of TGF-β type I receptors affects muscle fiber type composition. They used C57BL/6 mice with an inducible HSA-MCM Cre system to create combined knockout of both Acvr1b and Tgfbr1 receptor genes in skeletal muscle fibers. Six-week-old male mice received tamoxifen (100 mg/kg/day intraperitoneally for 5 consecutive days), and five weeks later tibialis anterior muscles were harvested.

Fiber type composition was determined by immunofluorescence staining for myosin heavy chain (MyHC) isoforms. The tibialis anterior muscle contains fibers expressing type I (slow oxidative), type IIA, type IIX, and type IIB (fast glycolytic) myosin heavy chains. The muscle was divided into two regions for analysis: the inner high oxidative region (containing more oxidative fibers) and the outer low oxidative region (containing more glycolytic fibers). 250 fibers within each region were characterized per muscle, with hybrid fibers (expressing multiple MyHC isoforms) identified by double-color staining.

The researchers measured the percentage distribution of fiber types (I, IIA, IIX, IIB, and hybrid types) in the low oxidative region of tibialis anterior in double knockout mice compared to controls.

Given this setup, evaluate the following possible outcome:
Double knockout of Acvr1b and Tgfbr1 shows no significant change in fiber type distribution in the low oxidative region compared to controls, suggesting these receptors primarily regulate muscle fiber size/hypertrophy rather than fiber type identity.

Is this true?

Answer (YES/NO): NO